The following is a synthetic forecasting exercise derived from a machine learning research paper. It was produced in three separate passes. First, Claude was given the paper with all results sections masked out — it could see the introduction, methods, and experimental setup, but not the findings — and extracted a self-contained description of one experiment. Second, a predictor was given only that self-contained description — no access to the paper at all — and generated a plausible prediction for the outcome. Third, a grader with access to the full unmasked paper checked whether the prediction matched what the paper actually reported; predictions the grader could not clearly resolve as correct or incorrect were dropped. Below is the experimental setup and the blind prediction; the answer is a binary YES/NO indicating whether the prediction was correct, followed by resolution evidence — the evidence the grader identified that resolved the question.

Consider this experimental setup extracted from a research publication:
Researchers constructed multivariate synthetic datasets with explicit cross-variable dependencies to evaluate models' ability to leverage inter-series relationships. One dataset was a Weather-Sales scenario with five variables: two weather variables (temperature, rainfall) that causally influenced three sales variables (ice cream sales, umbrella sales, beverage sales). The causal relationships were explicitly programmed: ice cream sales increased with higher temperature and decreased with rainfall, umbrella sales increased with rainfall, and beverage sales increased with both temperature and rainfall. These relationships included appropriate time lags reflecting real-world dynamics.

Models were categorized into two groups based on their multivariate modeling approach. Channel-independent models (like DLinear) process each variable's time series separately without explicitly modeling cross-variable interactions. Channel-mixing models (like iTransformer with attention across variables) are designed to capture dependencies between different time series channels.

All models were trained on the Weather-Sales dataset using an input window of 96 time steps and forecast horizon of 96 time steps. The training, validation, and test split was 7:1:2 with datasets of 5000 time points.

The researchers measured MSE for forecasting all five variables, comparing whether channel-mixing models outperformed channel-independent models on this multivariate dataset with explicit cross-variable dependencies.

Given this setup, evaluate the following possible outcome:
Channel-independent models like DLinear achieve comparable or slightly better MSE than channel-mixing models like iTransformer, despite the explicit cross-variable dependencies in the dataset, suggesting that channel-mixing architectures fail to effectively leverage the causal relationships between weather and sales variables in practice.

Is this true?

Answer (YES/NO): NO